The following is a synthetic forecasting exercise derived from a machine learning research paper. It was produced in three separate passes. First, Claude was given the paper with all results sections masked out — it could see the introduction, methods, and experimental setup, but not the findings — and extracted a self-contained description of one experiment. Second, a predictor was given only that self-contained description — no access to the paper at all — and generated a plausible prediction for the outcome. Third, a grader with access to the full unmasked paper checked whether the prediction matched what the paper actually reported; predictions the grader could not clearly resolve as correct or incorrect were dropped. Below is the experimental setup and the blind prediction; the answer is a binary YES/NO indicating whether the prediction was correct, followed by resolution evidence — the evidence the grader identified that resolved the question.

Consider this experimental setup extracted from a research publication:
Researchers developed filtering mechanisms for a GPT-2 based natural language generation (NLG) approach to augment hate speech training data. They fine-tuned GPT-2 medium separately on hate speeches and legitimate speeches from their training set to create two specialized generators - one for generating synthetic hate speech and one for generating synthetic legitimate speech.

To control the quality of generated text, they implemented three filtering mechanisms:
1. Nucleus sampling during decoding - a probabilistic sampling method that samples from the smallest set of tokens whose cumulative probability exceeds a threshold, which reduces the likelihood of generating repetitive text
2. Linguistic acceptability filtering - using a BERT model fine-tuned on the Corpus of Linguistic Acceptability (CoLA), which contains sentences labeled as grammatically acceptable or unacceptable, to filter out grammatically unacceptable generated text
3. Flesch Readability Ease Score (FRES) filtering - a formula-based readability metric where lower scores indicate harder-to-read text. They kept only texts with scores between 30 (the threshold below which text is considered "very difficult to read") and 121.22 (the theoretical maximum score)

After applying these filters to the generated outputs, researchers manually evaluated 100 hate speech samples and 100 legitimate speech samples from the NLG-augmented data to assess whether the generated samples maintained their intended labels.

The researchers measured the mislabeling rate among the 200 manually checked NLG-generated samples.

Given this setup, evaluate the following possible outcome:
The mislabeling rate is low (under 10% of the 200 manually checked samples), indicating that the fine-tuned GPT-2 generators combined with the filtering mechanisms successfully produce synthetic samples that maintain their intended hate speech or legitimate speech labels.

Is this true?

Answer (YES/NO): YES